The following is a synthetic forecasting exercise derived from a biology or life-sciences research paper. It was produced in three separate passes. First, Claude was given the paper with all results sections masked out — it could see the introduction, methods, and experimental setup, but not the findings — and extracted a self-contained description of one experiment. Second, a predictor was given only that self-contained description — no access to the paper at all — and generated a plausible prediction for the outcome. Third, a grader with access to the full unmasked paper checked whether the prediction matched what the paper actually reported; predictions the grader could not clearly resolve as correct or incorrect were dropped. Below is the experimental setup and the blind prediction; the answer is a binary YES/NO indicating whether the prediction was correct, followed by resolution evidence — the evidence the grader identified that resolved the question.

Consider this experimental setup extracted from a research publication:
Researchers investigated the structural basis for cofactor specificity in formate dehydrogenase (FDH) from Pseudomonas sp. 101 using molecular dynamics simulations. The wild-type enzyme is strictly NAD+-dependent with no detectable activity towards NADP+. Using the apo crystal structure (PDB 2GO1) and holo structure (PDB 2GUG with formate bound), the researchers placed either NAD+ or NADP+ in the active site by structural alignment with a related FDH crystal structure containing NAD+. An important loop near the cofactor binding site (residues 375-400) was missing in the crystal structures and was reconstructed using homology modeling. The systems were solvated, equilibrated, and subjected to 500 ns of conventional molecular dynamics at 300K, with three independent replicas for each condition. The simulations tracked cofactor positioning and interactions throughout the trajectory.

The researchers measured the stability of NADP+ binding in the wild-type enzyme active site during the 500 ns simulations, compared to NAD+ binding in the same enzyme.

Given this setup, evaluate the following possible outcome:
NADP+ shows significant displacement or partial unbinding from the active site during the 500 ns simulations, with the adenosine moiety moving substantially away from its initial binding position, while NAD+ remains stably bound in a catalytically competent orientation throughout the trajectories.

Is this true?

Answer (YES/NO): NO